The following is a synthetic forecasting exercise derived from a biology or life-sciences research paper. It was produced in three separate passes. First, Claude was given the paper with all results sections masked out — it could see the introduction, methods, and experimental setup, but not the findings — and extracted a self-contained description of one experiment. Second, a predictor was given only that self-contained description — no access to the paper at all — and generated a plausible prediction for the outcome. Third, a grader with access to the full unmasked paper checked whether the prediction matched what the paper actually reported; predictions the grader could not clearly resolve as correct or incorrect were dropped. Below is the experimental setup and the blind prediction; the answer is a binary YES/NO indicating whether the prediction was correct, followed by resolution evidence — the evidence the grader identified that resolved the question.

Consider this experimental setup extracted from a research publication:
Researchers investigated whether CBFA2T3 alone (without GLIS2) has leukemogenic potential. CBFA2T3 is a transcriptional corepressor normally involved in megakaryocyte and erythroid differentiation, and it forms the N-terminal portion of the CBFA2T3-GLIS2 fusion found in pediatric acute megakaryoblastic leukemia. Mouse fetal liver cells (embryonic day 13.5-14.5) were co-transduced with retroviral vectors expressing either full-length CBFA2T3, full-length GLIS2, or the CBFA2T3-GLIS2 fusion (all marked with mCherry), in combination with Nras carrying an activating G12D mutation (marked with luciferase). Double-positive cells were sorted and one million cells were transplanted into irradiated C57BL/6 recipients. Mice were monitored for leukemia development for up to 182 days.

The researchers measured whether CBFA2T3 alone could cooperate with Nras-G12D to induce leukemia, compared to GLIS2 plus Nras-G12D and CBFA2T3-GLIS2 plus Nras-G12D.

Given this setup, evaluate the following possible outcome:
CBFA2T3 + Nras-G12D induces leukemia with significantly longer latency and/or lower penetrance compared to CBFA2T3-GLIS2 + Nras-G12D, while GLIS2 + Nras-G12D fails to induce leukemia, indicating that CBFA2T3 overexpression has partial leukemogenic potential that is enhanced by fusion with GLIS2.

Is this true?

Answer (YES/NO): NO